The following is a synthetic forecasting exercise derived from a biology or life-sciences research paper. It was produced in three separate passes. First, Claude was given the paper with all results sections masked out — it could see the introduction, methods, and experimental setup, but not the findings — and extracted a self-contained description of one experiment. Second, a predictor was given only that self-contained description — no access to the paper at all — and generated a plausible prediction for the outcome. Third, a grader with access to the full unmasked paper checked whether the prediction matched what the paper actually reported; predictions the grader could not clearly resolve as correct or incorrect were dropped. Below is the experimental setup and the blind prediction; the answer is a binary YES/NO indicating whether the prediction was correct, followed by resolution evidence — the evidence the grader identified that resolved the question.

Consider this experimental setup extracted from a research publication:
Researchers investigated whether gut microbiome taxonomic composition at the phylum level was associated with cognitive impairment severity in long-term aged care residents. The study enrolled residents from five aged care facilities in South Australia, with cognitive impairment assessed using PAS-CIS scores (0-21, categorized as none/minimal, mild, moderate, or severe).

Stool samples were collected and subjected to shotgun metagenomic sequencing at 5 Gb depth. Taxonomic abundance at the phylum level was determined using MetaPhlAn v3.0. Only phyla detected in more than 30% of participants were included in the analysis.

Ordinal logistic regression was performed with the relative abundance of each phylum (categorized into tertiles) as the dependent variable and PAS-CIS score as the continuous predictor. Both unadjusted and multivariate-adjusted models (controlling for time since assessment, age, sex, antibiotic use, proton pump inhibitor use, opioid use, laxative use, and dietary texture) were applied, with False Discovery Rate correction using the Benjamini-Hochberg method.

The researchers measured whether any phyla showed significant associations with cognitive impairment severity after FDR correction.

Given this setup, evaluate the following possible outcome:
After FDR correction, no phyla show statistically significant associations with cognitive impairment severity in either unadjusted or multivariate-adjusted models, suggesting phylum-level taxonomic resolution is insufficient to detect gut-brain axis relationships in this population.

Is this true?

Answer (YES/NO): NO